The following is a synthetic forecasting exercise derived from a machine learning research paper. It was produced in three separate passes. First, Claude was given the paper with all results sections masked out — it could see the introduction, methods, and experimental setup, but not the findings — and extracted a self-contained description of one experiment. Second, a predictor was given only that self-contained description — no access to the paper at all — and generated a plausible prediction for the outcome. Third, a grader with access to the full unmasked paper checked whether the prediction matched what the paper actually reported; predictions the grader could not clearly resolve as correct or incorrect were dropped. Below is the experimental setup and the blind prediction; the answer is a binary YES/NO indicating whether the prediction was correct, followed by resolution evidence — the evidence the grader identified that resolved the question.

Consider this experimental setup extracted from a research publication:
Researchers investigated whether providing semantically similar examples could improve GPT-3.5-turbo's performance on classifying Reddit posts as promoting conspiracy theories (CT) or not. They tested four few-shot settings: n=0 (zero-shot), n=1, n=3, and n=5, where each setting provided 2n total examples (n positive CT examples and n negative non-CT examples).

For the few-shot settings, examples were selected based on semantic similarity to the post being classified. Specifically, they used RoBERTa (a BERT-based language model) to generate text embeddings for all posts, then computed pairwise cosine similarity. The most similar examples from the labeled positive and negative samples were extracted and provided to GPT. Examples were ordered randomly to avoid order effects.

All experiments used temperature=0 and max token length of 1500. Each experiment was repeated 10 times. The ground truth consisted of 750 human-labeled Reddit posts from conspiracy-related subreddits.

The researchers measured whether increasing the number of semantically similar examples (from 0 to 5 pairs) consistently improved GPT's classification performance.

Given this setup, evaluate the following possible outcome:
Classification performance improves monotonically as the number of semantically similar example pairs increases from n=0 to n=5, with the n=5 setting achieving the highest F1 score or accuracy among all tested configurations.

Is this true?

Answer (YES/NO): NO